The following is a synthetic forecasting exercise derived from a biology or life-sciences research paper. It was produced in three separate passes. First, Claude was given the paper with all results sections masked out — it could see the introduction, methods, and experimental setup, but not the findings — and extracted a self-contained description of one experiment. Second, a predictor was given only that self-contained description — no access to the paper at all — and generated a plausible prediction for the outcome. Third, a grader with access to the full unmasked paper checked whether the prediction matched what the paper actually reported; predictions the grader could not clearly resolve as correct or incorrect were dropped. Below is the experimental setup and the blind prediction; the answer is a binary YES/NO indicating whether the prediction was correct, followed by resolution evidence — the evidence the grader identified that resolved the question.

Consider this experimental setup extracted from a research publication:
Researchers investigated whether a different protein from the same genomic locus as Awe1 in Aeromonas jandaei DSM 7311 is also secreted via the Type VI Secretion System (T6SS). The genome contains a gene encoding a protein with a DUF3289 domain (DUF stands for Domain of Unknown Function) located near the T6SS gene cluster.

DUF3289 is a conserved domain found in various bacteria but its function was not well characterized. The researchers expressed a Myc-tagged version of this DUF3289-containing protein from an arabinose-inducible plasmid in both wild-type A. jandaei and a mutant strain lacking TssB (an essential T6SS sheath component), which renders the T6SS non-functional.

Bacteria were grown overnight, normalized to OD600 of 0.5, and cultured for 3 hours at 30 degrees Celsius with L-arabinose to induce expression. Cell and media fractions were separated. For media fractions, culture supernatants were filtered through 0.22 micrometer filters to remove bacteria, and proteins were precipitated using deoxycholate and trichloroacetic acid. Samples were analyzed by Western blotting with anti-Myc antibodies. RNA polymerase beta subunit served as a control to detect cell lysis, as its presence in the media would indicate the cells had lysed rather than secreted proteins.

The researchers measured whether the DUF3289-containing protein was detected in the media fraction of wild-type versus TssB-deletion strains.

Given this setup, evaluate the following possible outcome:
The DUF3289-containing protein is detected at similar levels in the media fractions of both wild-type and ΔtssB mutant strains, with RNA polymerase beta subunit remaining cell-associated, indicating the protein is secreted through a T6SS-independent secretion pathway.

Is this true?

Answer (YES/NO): NO